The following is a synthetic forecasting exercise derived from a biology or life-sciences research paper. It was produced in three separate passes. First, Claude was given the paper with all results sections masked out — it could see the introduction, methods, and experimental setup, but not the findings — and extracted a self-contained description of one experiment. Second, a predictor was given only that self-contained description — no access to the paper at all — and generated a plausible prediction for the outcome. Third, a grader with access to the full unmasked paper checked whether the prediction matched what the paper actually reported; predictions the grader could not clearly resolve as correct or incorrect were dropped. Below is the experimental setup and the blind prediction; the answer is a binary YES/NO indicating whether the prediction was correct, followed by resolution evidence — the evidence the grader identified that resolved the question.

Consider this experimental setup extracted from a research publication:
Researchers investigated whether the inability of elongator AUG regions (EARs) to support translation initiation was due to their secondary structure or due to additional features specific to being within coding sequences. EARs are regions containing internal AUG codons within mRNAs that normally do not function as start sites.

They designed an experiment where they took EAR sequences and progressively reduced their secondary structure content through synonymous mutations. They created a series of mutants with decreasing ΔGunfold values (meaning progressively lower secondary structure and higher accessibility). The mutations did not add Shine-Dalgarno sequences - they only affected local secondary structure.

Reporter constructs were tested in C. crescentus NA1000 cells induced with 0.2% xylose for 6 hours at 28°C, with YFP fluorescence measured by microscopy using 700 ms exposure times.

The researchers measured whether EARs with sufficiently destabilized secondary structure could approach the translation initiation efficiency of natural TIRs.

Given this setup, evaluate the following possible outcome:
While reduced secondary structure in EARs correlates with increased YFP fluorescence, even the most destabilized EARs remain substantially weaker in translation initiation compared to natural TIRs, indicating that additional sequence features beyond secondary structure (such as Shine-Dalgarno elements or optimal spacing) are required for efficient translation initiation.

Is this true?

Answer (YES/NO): YES